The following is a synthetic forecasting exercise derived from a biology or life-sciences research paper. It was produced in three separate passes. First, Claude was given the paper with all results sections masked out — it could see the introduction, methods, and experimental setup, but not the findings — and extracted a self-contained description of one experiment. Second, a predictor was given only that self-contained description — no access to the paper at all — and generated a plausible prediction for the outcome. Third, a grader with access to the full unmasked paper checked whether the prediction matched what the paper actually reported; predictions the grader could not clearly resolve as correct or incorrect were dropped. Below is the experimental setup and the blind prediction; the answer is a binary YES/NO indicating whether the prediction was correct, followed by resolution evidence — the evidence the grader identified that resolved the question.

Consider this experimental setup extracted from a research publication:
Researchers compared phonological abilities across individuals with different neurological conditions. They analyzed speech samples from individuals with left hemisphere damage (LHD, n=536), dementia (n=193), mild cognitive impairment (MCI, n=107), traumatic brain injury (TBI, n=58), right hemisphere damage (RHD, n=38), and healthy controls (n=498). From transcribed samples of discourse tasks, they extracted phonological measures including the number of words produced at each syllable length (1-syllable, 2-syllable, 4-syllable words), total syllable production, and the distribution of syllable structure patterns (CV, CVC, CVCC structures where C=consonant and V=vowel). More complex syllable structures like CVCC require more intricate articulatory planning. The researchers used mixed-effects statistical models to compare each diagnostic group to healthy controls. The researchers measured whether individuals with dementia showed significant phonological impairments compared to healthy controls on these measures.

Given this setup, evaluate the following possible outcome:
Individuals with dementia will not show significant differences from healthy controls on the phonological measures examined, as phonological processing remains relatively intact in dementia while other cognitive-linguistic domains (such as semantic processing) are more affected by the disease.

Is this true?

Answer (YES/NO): YES